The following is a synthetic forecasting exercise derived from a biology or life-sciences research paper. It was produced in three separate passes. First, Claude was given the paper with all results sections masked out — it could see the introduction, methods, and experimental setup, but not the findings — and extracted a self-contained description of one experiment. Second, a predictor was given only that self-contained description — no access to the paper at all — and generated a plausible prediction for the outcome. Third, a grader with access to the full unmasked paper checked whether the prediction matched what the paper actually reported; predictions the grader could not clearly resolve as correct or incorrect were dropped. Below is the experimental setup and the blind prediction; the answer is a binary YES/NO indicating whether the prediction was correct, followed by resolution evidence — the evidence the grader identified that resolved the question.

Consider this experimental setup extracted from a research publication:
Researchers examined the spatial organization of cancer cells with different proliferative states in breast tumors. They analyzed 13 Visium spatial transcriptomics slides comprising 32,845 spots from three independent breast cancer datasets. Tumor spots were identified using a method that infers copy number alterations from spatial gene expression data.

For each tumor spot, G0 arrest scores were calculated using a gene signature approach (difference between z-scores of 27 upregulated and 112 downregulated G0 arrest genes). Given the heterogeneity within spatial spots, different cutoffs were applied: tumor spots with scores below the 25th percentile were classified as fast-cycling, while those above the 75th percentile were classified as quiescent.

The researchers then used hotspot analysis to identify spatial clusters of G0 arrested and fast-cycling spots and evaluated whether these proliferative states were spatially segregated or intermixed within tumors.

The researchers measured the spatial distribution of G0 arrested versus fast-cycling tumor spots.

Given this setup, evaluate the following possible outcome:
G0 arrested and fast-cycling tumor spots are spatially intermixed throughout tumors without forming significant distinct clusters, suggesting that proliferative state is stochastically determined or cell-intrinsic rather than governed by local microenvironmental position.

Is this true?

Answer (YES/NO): NO